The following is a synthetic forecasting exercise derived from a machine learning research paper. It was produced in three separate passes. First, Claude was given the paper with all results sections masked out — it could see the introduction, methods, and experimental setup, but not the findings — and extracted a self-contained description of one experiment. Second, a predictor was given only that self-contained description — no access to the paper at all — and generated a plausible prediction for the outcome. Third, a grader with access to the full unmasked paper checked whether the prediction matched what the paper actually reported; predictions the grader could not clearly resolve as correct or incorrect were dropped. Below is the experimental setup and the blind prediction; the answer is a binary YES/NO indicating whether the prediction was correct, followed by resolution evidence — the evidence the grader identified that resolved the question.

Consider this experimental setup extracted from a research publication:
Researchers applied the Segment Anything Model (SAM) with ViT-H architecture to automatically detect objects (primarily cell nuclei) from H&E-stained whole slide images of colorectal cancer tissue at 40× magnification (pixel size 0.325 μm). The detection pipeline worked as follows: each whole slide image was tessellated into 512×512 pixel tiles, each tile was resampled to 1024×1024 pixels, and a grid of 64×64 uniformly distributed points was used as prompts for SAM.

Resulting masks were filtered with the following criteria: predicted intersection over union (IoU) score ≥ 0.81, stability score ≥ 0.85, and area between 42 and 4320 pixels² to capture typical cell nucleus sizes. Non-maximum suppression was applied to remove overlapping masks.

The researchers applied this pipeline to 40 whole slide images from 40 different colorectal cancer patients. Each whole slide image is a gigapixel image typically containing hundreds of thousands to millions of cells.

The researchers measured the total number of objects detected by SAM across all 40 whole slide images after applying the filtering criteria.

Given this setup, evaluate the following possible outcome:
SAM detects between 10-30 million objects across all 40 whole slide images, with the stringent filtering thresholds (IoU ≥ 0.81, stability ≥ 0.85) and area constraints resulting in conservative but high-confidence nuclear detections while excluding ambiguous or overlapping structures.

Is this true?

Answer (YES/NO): NO